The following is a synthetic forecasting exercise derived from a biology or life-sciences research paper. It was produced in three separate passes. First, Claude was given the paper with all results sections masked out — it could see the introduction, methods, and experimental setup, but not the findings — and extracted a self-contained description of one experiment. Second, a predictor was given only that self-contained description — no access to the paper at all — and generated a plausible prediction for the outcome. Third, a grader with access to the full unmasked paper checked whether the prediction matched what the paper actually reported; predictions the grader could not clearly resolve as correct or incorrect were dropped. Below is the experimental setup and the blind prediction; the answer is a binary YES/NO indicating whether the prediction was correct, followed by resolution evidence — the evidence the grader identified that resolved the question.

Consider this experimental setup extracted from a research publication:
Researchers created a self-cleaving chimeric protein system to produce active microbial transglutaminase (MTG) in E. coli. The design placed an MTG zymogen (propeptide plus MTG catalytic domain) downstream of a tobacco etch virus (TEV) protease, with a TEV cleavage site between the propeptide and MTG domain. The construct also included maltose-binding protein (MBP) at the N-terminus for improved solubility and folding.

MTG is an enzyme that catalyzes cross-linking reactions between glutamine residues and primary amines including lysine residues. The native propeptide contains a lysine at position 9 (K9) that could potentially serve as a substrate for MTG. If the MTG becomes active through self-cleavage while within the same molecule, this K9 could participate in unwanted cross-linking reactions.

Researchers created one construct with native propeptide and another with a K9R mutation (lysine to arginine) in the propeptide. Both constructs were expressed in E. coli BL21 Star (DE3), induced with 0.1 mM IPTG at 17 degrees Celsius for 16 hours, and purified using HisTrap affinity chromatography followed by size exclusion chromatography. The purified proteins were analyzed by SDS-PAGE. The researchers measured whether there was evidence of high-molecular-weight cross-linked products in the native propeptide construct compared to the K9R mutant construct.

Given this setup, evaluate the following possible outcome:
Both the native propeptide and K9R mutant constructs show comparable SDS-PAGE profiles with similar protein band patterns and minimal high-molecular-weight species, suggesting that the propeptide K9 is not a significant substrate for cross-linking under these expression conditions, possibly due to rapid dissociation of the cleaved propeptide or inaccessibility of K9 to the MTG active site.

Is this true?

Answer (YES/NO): NO